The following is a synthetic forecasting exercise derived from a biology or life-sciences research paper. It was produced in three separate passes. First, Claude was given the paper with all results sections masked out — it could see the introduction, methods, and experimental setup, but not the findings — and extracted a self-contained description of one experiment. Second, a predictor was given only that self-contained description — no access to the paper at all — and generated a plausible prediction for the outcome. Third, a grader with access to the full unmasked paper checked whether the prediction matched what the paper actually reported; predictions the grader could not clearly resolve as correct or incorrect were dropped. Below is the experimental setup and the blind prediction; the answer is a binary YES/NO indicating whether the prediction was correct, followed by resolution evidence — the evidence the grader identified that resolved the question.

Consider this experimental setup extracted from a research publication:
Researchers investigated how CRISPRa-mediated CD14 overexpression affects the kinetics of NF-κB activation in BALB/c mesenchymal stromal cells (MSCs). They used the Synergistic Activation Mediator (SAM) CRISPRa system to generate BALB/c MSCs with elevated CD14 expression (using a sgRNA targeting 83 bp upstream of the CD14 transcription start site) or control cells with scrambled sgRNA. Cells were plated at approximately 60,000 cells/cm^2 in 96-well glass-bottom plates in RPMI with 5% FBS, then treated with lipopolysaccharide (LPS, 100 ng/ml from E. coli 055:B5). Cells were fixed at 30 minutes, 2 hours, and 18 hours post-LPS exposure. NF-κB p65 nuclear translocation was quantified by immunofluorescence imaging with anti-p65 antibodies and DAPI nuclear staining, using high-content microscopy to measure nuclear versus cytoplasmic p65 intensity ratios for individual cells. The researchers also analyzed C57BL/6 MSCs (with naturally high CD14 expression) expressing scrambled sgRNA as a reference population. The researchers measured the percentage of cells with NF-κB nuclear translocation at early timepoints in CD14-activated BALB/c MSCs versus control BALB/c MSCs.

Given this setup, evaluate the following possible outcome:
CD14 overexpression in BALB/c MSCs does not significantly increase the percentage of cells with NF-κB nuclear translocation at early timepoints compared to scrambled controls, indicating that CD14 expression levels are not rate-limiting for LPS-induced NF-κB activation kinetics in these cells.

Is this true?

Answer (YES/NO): NO